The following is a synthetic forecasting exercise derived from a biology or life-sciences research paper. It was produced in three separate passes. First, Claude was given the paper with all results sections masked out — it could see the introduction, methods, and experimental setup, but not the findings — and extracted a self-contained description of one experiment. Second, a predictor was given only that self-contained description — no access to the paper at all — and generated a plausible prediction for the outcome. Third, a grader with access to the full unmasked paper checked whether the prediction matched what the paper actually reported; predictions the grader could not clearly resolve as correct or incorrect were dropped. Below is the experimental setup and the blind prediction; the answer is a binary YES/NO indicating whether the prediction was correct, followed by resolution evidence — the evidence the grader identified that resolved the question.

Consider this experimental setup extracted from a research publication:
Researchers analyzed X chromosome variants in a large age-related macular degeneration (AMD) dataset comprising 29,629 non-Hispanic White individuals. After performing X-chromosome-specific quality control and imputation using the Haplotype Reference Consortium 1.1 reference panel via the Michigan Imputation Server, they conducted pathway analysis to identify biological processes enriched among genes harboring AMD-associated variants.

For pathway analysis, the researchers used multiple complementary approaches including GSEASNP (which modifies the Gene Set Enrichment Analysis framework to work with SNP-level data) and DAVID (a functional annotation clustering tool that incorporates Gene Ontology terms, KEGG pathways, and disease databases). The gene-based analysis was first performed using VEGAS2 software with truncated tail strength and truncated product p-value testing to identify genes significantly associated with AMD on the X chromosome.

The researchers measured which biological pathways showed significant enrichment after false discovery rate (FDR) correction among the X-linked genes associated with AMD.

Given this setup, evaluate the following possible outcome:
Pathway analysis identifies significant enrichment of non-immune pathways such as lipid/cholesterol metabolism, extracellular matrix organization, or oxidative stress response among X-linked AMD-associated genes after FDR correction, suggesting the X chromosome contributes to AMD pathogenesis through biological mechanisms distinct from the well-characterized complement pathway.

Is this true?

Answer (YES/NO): NO